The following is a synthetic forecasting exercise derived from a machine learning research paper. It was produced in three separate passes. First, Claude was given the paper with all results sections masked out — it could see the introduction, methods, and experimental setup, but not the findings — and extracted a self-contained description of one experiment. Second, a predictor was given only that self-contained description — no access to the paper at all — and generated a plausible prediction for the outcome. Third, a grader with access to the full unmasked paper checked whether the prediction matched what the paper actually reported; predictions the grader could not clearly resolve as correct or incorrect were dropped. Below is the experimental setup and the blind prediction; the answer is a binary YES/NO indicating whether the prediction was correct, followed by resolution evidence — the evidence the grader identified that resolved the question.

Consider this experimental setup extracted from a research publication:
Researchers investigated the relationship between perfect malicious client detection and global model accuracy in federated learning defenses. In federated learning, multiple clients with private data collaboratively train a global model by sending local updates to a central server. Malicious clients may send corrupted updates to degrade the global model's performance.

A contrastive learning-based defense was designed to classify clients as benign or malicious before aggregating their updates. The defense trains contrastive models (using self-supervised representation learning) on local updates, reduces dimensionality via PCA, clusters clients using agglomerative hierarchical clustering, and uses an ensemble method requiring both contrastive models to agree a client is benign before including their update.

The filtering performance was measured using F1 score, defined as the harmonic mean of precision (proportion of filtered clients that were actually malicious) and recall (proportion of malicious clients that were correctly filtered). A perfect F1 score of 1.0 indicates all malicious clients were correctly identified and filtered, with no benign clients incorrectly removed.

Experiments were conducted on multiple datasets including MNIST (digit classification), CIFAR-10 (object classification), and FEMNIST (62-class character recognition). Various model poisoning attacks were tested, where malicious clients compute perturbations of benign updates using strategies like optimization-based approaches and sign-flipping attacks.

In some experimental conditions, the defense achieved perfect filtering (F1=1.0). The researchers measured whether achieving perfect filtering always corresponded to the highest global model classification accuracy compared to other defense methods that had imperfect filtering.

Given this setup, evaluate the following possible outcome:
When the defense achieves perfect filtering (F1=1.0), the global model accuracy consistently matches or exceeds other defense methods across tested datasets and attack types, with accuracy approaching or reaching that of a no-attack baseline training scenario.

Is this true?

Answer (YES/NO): NO